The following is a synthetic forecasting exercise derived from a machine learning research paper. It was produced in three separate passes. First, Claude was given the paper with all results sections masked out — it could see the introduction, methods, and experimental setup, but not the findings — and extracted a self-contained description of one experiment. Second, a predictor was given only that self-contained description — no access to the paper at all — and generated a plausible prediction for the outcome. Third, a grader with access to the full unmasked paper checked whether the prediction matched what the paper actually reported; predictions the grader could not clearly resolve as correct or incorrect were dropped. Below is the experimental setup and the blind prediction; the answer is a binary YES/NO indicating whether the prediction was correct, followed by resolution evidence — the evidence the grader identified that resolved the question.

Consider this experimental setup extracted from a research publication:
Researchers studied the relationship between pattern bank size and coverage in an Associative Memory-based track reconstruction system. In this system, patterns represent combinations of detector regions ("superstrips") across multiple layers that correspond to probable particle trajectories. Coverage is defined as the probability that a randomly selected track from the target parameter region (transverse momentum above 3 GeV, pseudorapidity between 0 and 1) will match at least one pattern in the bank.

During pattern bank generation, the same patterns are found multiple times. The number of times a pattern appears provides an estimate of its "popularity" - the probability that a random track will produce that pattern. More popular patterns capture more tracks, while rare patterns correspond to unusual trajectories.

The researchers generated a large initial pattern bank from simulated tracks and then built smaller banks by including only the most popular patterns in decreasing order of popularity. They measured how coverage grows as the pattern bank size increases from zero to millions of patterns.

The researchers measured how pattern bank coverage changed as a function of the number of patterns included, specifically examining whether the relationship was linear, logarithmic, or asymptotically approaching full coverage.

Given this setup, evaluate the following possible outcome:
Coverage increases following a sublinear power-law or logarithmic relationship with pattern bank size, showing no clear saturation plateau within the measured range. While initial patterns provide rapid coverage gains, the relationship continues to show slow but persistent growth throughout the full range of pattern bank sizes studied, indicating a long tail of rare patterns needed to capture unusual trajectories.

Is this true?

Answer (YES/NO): NO